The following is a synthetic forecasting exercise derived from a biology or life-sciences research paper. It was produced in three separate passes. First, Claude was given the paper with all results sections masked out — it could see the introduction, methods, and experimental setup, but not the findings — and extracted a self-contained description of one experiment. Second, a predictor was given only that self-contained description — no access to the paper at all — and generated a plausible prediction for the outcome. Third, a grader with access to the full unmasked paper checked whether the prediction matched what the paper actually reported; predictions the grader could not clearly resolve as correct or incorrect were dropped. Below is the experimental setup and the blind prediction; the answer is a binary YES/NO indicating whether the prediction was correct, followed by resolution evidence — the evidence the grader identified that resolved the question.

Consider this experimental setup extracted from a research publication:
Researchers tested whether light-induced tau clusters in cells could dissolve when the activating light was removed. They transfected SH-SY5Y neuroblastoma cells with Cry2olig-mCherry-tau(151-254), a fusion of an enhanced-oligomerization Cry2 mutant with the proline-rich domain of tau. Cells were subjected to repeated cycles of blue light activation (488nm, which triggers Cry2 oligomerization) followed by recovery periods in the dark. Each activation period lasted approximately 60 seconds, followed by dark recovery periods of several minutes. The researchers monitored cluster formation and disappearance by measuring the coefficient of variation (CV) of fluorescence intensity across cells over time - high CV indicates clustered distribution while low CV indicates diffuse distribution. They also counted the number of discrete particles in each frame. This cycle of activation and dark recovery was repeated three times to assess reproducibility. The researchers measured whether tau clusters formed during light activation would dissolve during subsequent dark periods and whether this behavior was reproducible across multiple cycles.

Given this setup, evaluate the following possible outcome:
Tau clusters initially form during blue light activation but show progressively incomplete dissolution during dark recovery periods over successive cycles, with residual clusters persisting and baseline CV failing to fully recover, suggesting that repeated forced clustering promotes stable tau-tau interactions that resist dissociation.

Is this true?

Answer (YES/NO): YES